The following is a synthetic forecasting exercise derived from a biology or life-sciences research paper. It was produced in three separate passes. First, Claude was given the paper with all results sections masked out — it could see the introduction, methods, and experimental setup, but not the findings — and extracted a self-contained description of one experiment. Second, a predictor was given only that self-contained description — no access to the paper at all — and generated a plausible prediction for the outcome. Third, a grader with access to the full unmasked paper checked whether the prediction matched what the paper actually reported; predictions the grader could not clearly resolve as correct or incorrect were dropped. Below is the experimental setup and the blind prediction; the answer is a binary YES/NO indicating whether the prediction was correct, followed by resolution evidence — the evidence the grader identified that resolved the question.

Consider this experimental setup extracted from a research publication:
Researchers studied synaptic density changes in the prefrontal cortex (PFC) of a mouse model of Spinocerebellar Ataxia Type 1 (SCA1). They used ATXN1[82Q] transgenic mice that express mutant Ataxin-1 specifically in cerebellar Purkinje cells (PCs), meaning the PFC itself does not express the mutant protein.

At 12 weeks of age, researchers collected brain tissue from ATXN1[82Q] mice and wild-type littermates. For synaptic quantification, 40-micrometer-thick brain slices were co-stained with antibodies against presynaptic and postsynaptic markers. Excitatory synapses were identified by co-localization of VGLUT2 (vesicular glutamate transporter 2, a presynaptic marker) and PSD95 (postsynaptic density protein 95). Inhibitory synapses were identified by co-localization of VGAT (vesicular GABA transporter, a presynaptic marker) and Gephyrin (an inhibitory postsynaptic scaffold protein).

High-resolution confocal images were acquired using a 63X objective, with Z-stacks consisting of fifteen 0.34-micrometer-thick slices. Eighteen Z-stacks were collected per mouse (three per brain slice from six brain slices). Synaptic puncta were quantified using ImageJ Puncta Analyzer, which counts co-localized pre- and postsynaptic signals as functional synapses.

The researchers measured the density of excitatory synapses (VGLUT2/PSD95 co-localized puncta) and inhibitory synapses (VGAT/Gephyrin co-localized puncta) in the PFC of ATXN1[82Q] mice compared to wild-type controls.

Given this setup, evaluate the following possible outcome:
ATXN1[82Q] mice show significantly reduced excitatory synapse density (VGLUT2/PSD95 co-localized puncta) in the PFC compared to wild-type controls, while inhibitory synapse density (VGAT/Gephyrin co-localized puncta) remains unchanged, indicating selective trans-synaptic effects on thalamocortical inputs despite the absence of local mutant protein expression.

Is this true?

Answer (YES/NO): NO